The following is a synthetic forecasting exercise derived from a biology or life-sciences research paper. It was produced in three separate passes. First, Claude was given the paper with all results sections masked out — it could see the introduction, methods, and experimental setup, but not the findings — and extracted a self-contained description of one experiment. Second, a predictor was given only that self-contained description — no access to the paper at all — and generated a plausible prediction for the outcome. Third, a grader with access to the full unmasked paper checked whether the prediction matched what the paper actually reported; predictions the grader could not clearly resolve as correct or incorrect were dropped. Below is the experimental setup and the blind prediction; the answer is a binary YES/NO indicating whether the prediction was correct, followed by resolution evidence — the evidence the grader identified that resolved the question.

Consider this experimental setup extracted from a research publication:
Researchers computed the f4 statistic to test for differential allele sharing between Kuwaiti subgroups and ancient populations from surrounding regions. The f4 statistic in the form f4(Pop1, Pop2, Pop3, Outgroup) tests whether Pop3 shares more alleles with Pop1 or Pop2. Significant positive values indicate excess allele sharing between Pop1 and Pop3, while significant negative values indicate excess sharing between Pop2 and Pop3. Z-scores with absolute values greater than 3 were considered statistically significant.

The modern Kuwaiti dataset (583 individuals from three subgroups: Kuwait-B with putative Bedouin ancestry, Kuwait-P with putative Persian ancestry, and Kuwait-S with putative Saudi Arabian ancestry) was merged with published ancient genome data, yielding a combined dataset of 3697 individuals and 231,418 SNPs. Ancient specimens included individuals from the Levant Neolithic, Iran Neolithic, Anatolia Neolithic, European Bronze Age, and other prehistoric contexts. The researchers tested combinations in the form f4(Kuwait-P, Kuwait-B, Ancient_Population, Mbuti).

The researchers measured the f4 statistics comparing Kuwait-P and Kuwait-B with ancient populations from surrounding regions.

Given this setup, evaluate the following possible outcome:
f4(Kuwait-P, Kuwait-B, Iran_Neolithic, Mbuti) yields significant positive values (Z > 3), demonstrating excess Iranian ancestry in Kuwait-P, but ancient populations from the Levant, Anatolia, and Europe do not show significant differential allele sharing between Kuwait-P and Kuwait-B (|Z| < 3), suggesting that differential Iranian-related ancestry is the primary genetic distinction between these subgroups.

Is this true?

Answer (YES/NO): NO